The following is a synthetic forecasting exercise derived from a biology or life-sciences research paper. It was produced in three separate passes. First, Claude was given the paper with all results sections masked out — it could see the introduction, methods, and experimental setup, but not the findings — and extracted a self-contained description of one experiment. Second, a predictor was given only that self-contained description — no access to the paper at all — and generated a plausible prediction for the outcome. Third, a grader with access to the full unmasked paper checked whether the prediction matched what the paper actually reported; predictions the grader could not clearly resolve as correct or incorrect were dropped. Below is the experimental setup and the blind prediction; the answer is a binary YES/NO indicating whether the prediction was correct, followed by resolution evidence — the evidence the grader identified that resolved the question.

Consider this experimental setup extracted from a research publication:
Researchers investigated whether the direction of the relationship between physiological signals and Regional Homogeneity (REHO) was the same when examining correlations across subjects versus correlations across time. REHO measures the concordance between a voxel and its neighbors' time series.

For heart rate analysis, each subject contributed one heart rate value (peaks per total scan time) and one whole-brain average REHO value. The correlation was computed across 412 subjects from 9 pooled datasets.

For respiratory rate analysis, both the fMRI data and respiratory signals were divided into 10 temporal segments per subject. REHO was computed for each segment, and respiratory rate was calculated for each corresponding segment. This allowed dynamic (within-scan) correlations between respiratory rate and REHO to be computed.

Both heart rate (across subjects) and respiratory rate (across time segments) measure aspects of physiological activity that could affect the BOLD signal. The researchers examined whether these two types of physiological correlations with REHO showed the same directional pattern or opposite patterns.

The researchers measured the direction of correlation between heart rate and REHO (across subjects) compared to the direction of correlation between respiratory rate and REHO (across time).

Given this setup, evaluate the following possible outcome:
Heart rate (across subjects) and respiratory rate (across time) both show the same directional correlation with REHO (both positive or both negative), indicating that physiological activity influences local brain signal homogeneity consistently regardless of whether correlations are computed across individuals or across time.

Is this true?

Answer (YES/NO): YES